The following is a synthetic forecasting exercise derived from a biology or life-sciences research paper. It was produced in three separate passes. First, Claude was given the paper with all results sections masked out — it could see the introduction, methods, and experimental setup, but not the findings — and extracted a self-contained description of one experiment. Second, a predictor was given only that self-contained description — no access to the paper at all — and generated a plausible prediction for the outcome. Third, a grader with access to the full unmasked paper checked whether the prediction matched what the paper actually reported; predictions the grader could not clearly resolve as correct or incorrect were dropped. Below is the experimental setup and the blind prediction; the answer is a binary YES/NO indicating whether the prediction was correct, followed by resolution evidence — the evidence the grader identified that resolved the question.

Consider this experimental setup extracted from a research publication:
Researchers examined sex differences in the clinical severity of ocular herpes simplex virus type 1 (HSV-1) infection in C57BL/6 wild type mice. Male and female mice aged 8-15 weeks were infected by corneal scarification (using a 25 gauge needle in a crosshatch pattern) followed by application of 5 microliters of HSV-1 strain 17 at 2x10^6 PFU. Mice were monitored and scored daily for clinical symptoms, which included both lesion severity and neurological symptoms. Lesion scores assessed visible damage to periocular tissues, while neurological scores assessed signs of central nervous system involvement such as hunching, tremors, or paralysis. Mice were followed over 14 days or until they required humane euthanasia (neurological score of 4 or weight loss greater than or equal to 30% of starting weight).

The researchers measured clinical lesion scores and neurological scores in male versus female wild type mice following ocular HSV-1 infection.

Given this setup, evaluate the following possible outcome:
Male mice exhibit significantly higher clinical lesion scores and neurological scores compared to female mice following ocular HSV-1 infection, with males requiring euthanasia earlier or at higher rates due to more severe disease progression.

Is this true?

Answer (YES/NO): NO